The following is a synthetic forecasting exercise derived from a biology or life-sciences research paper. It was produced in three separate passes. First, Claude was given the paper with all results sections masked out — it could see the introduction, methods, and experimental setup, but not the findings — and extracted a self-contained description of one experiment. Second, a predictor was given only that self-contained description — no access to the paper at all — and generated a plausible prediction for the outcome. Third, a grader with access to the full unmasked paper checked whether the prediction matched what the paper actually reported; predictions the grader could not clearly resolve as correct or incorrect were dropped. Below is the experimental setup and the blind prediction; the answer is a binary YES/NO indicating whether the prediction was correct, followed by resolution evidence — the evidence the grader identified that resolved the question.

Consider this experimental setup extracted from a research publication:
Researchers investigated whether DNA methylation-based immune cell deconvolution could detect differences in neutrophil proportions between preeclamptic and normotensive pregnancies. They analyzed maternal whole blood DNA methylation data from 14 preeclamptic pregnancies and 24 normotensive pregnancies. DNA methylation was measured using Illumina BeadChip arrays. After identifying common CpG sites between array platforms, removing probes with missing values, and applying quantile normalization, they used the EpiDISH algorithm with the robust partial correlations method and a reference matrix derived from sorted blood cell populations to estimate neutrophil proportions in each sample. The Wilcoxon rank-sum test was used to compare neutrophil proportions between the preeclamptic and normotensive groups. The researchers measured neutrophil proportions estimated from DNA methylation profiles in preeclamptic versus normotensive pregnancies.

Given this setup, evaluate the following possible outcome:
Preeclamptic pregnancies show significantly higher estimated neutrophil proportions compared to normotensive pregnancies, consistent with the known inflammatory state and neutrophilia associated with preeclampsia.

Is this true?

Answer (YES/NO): NO